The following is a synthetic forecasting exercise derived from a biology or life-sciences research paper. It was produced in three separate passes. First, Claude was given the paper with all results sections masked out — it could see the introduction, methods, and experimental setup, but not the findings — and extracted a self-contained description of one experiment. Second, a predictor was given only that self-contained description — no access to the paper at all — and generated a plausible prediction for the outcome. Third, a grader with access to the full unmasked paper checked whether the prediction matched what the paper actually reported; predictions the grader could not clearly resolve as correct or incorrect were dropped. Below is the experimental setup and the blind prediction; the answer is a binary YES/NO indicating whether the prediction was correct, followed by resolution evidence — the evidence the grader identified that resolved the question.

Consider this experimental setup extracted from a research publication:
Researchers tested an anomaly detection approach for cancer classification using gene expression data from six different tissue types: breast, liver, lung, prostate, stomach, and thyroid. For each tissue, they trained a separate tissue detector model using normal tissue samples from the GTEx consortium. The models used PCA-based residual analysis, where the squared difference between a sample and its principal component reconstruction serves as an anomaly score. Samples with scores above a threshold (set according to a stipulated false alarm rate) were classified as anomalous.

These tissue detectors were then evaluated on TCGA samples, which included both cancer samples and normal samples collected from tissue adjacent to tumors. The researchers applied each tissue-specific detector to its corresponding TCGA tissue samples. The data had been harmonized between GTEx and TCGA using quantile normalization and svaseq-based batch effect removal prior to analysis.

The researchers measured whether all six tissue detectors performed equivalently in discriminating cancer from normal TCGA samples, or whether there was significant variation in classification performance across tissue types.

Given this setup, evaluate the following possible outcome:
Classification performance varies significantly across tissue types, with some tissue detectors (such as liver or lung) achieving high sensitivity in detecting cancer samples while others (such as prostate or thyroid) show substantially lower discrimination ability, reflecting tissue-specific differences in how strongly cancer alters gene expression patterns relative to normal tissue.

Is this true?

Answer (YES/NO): NO